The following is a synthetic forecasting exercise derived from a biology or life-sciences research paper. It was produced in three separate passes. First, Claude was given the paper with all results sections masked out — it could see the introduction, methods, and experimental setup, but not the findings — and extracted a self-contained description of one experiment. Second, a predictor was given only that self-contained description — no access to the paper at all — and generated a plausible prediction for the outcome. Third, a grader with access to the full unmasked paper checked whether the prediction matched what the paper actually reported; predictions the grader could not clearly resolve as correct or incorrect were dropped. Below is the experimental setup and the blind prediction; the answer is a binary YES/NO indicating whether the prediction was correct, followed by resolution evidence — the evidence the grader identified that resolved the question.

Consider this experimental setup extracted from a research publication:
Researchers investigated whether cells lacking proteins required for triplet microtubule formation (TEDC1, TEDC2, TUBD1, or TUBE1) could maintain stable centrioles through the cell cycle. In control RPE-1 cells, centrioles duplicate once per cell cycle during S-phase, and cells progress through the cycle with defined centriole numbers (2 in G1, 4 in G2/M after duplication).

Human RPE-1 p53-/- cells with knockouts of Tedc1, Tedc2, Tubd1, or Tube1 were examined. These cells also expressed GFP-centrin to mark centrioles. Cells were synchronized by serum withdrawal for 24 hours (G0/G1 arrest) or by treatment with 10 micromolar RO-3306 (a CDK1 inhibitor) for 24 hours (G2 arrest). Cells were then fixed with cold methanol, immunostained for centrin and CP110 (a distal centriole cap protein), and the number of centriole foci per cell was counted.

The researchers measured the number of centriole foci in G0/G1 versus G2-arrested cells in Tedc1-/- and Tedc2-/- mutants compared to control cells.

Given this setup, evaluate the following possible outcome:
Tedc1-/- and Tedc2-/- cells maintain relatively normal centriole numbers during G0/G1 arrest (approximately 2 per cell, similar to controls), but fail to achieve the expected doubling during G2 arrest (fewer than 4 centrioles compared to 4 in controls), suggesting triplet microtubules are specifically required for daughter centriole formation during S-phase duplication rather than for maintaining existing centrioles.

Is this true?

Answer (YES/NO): NO